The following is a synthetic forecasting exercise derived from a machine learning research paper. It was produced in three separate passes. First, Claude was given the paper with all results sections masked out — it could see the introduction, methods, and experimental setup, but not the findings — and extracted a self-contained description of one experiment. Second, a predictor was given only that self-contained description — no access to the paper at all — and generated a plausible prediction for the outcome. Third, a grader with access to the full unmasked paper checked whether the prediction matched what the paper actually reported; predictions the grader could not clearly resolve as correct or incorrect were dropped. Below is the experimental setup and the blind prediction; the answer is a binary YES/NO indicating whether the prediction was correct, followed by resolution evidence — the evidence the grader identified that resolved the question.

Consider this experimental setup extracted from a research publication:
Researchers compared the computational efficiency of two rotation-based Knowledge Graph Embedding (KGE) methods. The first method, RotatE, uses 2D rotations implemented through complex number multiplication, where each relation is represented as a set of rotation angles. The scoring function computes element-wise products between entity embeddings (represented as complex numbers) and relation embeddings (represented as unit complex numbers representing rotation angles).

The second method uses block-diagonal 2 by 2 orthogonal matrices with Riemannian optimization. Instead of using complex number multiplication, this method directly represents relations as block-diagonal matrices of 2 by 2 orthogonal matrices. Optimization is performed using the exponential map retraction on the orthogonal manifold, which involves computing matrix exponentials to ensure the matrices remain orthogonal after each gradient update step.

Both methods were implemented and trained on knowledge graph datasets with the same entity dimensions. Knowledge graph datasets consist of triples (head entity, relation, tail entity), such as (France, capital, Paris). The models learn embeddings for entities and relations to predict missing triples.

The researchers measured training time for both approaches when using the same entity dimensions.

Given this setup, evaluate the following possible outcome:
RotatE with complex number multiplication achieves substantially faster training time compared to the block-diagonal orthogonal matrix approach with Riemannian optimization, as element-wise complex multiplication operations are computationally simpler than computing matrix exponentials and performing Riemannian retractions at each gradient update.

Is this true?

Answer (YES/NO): YES